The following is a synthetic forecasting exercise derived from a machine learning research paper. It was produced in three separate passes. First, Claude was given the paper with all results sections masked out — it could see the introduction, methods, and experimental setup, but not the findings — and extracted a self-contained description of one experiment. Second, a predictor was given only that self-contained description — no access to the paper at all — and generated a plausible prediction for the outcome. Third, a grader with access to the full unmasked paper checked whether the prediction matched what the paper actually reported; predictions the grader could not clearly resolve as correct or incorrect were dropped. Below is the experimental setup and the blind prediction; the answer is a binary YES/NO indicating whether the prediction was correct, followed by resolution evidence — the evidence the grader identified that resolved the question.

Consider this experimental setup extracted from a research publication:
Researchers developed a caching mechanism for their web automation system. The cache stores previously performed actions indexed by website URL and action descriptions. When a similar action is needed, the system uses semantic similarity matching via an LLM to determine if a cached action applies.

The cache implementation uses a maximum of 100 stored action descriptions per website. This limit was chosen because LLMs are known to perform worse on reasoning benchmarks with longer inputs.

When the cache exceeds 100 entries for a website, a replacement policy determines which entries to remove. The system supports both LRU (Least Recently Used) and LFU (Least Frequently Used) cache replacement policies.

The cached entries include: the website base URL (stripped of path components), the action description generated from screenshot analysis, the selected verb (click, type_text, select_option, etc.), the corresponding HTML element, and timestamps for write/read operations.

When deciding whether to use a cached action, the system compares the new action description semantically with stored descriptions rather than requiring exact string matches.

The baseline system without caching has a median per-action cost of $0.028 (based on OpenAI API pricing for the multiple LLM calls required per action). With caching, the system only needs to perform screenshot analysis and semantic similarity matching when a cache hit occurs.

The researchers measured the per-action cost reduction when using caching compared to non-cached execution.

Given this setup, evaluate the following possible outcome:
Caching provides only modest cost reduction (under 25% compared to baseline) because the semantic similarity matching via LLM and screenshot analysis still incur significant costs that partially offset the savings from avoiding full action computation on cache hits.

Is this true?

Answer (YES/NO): NO